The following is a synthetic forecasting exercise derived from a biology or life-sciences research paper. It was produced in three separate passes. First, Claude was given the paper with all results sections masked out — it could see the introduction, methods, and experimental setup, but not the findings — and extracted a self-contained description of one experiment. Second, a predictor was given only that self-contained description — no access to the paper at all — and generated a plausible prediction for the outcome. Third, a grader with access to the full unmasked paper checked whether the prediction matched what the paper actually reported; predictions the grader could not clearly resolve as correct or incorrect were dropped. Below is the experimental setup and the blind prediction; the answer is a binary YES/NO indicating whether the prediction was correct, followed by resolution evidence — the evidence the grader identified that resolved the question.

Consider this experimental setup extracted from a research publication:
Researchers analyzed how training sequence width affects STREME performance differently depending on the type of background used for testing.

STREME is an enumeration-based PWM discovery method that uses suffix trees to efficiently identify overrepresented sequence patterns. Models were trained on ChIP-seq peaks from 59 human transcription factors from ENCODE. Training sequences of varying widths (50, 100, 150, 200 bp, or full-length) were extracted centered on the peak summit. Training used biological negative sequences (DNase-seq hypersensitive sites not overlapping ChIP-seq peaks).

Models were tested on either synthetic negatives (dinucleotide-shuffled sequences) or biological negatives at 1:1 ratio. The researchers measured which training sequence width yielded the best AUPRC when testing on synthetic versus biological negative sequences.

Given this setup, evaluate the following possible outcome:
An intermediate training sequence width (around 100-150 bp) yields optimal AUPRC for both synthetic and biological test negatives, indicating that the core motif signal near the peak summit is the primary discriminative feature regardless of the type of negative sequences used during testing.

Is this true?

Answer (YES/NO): NO